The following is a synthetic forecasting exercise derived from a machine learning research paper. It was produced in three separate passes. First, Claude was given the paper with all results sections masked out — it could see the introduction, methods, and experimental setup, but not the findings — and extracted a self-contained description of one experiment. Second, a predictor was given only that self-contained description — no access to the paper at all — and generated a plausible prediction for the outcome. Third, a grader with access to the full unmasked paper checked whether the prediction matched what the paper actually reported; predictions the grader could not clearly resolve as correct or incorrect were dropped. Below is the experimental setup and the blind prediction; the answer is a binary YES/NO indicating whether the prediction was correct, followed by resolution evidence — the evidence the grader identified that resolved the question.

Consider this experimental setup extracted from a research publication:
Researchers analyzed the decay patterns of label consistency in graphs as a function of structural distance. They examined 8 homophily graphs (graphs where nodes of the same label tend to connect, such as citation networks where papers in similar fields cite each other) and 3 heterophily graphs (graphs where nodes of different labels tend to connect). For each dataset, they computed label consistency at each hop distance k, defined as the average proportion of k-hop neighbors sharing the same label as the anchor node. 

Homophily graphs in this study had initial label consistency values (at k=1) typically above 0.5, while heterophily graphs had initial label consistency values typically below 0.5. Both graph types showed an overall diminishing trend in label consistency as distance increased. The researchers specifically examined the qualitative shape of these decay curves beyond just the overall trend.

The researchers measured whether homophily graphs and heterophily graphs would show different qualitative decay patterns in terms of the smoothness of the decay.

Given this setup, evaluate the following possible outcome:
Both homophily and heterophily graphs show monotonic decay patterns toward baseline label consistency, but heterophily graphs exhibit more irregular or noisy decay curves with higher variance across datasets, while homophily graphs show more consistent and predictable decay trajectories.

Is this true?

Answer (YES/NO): NO